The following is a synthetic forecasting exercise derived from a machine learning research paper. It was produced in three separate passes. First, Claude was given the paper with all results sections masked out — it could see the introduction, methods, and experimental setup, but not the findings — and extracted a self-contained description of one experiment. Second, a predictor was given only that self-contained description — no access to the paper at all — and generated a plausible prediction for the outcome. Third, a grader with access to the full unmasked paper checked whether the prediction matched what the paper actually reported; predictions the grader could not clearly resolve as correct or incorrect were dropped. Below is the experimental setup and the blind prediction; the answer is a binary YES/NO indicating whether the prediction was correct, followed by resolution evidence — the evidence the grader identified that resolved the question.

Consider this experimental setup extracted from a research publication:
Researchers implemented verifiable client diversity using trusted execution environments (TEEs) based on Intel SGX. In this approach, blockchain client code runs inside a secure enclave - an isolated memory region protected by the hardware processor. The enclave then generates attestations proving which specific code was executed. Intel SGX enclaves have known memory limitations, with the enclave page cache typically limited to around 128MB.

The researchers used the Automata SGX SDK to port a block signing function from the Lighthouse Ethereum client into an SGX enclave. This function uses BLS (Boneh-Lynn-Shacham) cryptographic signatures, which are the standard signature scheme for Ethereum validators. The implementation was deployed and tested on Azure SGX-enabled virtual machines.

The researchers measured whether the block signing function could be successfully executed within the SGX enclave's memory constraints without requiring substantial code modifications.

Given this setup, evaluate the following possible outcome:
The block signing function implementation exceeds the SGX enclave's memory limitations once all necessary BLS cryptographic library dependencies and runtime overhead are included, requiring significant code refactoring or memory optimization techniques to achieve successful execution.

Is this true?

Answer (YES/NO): NO